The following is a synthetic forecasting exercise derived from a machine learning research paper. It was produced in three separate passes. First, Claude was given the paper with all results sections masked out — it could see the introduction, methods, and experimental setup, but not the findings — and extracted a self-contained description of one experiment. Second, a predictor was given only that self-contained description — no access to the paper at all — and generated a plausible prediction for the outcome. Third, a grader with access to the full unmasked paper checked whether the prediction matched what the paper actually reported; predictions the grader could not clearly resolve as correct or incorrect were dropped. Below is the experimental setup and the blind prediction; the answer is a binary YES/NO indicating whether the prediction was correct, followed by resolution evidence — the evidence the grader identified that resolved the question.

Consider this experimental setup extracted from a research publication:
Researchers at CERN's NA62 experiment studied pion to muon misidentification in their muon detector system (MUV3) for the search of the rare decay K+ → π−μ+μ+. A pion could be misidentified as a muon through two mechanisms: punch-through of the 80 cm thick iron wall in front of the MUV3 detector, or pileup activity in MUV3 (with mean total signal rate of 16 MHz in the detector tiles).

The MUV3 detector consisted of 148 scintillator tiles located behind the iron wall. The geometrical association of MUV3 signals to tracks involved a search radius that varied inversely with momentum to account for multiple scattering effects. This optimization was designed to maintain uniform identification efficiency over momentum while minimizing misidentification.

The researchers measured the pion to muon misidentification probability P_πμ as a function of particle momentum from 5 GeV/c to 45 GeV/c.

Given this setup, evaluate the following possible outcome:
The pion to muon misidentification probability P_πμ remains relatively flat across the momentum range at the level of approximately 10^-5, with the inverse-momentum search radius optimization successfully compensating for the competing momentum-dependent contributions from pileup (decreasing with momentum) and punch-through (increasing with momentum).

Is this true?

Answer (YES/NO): NO